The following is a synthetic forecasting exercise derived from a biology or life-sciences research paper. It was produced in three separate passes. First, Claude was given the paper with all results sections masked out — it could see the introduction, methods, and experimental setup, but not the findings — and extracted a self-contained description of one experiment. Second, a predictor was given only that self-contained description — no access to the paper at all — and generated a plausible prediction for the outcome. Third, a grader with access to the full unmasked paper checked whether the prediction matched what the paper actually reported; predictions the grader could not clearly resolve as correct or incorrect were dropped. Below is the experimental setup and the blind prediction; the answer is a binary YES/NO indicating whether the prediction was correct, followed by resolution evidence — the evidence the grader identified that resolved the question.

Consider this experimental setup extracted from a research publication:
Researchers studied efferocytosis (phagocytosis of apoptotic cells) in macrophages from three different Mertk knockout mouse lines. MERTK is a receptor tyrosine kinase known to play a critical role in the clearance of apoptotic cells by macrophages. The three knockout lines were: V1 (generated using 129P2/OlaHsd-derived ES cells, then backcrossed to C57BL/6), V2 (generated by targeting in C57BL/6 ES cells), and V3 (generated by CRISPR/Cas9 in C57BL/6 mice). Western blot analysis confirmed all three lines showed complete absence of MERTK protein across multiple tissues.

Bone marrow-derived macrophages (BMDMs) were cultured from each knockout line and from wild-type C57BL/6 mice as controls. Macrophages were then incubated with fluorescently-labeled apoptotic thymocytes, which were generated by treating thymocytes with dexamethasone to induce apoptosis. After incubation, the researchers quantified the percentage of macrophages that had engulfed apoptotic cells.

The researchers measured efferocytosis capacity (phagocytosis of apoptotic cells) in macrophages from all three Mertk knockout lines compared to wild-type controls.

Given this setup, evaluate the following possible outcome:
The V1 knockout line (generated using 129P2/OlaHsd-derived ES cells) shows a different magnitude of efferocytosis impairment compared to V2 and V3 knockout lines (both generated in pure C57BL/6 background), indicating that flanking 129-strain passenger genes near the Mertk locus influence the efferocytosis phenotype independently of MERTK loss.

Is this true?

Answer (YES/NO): NO